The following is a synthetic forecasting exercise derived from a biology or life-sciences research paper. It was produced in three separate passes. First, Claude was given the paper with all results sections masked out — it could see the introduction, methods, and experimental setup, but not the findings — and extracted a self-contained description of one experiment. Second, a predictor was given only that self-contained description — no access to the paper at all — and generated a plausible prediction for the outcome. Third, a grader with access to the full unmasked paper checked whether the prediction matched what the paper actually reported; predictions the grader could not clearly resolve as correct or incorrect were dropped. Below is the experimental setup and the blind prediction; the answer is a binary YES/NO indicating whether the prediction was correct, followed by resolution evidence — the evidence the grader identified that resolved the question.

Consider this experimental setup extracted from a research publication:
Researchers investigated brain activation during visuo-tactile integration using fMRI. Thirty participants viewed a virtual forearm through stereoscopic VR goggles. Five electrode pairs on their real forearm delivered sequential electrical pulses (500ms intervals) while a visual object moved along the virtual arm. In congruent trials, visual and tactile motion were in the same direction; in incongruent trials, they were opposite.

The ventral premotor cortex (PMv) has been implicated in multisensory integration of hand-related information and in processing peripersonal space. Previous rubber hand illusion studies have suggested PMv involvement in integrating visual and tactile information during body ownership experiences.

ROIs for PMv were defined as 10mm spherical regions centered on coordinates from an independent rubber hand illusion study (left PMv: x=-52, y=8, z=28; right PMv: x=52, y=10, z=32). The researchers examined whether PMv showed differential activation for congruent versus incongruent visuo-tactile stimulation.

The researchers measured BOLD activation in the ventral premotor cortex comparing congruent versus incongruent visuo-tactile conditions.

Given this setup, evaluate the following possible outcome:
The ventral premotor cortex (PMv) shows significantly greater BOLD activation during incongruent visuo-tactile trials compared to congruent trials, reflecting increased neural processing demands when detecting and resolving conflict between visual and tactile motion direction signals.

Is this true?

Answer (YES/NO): NO